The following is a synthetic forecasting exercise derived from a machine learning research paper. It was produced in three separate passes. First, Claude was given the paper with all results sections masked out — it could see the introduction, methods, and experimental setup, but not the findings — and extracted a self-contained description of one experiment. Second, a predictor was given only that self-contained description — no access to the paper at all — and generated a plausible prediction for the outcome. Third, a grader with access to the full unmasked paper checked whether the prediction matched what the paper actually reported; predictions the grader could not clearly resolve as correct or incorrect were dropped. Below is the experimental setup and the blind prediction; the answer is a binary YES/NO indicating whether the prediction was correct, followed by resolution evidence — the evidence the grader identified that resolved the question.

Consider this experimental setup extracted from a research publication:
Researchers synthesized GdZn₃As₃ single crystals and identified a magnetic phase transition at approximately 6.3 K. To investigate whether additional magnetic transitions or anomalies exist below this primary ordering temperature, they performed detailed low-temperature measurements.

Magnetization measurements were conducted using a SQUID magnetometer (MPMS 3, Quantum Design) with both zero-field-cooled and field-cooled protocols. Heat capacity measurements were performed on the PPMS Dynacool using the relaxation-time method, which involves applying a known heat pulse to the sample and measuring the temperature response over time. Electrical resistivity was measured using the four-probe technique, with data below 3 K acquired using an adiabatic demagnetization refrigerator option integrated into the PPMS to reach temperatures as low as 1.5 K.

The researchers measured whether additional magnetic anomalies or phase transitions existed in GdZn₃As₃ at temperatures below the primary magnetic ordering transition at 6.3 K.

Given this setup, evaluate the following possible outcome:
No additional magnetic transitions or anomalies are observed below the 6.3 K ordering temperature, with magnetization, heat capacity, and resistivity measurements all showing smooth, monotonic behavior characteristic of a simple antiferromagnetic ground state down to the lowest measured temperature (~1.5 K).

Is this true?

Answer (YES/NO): NO